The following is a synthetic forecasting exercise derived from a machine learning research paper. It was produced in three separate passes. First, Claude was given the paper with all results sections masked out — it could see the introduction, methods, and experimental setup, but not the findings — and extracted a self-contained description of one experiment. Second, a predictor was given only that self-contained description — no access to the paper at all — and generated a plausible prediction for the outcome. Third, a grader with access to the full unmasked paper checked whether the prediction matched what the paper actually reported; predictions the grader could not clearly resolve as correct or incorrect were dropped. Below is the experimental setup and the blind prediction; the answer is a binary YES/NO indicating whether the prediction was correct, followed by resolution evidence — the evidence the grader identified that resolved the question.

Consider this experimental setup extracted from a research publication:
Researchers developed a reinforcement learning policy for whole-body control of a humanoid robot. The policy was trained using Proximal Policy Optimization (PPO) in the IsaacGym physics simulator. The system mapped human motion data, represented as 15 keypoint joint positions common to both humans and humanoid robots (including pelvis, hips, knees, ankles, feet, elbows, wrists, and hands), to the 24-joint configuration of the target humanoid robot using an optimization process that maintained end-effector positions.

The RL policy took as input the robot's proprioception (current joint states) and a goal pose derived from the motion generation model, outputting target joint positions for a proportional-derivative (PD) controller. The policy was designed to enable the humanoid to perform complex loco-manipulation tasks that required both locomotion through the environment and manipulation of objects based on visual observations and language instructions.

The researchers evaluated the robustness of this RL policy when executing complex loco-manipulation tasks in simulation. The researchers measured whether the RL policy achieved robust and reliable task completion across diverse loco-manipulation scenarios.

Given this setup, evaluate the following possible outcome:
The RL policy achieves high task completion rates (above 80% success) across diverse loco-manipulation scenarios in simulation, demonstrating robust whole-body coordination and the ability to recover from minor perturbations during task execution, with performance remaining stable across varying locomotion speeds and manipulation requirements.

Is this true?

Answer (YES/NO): NO